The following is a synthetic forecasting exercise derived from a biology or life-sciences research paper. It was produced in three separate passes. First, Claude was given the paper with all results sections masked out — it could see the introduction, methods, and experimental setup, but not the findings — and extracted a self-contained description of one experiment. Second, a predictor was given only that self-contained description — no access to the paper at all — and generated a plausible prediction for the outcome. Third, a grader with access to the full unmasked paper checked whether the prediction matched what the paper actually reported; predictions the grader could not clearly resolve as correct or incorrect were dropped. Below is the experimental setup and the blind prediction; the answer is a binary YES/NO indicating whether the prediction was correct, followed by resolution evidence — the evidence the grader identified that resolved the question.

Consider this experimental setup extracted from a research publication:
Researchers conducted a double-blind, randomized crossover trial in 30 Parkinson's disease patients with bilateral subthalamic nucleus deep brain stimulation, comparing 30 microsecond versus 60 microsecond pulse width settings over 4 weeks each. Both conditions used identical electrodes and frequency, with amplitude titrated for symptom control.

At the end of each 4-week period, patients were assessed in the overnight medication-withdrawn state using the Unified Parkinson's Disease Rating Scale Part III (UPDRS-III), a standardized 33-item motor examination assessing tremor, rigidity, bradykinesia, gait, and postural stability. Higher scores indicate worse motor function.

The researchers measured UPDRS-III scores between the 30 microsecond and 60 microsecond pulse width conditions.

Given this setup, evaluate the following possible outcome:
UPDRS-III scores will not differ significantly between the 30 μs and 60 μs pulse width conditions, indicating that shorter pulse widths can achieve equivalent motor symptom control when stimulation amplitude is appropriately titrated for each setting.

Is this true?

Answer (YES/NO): YES